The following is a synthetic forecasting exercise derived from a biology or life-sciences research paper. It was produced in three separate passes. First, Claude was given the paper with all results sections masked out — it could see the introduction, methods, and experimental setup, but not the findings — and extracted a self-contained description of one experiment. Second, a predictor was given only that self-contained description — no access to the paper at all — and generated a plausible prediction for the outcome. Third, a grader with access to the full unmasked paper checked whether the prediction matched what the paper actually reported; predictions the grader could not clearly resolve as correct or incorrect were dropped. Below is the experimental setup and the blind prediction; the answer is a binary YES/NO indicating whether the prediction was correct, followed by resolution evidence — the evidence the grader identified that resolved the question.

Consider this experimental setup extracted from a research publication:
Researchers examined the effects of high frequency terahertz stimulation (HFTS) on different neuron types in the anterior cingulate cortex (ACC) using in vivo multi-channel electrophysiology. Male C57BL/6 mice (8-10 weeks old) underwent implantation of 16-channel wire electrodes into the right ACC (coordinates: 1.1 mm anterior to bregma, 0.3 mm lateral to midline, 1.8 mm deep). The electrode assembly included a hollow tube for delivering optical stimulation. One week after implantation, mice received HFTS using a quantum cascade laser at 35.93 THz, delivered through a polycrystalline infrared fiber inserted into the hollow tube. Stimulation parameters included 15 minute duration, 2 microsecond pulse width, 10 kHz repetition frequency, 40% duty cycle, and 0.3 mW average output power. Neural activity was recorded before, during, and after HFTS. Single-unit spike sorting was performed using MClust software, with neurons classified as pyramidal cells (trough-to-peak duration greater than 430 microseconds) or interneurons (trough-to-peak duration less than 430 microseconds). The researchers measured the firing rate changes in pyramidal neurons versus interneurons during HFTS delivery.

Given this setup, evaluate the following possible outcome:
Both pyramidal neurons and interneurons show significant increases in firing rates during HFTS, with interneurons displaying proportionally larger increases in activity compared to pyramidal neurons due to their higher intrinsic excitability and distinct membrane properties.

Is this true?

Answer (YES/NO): NO